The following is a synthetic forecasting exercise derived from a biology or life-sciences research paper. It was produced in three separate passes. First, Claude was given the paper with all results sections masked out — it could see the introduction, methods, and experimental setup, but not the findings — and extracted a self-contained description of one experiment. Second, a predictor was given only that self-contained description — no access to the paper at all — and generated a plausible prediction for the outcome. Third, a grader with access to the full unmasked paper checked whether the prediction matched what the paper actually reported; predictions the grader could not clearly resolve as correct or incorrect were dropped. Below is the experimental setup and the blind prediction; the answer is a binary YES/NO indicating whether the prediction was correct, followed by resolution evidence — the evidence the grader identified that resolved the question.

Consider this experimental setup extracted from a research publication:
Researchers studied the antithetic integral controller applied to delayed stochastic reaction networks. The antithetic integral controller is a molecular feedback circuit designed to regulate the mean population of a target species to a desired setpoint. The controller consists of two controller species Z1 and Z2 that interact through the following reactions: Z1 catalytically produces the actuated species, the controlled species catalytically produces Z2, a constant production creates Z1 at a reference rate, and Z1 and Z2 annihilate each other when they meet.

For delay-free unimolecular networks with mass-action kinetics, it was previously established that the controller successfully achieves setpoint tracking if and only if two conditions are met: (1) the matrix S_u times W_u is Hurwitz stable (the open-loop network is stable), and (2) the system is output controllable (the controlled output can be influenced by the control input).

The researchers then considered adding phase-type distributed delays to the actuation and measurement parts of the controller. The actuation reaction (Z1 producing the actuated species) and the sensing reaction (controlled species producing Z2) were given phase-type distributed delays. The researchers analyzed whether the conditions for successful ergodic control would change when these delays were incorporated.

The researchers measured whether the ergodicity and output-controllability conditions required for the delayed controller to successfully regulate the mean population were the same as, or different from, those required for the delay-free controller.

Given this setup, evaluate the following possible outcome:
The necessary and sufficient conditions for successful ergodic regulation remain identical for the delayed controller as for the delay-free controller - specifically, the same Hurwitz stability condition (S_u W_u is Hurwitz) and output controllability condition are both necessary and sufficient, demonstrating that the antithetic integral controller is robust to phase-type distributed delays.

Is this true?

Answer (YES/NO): YES